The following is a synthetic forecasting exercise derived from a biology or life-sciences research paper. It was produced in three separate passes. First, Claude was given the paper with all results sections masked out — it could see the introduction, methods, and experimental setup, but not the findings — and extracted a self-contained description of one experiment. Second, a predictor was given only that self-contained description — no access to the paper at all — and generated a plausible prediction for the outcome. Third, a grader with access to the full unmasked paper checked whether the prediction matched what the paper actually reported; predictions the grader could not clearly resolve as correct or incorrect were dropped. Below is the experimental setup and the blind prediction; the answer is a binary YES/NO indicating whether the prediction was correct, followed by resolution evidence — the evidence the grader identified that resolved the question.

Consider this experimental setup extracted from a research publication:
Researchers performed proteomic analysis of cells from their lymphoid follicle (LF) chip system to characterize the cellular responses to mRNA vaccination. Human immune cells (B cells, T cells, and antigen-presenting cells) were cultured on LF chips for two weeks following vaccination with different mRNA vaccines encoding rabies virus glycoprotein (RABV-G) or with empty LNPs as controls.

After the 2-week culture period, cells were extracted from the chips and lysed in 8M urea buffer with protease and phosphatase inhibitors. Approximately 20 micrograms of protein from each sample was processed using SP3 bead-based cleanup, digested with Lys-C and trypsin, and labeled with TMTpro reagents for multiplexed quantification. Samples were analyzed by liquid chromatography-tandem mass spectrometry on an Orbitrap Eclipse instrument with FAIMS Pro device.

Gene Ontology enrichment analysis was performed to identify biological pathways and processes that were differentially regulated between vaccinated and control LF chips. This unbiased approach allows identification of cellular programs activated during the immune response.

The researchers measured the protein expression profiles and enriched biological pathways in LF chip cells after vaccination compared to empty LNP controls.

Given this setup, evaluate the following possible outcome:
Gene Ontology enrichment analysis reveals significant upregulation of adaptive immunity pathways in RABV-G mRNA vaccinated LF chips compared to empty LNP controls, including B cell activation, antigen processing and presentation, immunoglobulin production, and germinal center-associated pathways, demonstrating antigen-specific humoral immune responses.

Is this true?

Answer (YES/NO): NO